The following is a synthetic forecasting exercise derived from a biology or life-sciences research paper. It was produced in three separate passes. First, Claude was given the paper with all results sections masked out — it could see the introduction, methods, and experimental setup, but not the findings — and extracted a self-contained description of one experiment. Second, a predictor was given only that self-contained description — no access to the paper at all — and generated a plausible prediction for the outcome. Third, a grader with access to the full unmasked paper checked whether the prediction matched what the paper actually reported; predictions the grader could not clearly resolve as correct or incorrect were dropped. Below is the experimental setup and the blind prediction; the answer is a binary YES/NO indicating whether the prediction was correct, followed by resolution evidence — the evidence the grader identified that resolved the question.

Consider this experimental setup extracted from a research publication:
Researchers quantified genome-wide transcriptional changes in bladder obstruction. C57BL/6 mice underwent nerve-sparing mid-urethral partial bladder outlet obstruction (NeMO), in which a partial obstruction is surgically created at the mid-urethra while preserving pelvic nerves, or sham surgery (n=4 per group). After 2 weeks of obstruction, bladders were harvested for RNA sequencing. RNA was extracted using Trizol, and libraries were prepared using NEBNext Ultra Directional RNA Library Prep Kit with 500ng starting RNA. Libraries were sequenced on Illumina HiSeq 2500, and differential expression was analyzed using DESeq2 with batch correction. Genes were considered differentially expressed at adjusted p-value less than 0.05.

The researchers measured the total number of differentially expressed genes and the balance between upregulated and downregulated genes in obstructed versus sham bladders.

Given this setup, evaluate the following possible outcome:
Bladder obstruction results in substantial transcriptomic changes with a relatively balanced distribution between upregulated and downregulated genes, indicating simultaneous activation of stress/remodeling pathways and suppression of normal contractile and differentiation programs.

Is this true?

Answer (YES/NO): NO